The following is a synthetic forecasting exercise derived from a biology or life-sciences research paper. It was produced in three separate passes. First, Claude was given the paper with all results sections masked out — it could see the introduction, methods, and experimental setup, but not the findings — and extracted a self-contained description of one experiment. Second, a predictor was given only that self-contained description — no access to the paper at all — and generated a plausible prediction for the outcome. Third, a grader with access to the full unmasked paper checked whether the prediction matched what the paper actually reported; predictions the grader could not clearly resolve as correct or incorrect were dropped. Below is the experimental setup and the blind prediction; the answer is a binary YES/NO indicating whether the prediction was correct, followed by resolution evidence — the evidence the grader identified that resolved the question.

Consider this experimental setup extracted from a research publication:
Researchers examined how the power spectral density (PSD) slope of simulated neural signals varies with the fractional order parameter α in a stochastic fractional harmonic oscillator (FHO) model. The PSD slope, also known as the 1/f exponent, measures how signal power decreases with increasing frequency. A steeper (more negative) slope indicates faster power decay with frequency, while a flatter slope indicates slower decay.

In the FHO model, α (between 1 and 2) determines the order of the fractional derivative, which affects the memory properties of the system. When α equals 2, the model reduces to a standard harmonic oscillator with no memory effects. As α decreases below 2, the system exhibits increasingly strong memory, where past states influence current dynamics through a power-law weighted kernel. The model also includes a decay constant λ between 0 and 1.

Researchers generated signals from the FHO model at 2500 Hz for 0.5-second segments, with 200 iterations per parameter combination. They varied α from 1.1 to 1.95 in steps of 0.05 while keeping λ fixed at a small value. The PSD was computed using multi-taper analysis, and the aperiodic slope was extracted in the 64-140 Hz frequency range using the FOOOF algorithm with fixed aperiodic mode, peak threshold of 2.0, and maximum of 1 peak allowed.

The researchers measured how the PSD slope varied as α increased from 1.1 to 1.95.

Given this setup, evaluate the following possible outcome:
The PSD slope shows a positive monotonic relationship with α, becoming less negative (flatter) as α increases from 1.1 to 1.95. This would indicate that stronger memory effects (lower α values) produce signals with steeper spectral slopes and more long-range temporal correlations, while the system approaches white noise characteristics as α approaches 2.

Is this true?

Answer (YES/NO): NO